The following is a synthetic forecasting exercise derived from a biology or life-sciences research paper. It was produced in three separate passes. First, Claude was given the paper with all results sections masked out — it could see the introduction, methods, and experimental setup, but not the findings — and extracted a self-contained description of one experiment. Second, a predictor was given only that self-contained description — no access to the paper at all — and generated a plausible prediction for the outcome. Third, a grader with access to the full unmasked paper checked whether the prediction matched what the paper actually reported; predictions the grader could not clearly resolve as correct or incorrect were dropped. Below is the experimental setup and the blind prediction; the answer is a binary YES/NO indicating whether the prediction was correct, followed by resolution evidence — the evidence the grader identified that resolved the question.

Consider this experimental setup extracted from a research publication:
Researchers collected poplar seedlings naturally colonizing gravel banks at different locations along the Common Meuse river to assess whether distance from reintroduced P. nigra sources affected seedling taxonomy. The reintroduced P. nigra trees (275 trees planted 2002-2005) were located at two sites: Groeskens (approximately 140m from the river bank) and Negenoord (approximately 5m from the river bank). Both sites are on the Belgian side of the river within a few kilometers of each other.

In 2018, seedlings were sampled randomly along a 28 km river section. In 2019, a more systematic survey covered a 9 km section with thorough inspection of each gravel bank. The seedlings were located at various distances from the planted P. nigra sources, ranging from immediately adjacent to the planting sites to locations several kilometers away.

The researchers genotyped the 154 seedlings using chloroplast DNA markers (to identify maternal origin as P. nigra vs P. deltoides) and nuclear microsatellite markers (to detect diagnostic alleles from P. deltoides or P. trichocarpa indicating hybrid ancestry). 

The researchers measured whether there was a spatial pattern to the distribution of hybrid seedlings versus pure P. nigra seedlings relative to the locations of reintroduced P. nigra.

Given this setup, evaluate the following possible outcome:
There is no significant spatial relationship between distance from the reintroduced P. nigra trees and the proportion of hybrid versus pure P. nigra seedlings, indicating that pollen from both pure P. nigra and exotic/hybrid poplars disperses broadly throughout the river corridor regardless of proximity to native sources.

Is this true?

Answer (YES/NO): NO